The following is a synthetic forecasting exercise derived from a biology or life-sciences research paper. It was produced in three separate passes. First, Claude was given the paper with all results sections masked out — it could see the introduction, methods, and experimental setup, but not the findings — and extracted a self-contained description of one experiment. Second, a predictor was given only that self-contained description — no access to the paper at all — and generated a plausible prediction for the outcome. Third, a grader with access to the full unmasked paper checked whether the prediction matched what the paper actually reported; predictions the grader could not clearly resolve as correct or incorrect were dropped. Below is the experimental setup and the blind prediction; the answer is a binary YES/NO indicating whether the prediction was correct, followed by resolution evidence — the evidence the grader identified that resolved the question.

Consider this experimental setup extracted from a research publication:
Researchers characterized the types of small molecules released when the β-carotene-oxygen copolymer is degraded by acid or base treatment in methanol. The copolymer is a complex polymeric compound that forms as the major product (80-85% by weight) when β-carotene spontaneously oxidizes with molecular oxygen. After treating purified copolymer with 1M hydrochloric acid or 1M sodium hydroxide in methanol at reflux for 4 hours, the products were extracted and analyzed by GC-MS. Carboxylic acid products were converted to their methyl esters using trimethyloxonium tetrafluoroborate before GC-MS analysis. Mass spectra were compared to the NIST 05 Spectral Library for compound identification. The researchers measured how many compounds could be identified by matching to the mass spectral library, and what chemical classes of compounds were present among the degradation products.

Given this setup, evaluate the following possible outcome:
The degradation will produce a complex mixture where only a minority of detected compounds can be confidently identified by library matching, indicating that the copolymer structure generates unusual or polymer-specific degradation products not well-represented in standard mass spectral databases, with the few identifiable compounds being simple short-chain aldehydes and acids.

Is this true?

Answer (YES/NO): NO